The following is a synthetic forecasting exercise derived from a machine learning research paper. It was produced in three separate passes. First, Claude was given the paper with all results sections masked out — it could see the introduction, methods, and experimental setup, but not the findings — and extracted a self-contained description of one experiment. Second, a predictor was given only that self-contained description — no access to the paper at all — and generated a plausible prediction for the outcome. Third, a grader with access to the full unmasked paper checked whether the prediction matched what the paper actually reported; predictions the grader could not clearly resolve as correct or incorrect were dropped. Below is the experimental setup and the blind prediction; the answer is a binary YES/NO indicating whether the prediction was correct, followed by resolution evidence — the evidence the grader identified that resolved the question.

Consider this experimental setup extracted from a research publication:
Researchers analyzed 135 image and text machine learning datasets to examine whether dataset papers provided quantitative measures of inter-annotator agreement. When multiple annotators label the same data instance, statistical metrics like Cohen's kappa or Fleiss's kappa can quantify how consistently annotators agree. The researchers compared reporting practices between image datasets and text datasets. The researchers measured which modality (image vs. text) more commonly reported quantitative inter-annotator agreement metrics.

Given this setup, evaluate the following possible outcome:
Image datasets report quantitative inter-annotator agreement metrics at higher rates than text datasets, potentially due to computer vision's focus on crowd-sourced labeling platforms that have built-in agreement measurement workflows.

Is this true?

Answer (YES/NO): NO